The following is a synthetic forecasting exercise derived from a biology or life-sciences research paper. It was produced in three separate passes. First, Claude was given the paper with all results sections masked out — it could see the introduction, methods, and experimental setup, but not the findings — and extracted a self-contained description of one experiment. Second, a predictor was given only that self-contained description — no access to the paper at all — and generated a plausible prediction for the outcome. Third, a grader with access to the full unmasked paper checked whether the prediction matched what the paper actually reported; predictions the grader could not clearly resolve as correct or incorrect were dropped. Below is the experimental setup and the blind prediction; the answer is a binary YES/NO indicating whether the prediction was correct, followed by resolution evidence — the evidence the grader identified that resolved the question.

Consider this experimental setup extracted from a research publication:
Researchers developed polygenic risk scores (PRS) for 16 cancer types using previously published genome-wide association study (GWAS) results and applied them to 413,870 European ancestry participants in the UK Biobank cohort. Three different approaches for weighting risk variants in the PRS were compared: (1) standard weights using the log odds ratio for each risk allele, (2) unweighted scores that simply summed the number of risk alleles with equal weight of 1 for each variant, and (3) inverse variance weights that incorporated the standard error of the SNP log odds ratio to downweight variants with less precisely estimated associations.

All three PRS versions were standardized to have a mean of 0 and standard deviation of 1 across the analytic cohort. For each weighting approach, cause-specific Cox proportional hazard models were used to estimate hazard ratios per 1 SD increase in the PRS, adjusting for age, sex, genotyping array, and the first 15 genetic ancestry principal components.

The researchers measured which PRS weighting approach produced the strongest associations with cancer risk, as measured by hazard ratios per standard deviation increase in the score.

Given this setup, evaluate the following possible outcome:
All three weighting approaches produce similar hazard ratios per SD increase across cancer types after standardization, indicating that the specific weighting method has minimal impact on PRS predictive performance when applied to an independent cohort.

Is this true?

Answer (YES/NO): NO